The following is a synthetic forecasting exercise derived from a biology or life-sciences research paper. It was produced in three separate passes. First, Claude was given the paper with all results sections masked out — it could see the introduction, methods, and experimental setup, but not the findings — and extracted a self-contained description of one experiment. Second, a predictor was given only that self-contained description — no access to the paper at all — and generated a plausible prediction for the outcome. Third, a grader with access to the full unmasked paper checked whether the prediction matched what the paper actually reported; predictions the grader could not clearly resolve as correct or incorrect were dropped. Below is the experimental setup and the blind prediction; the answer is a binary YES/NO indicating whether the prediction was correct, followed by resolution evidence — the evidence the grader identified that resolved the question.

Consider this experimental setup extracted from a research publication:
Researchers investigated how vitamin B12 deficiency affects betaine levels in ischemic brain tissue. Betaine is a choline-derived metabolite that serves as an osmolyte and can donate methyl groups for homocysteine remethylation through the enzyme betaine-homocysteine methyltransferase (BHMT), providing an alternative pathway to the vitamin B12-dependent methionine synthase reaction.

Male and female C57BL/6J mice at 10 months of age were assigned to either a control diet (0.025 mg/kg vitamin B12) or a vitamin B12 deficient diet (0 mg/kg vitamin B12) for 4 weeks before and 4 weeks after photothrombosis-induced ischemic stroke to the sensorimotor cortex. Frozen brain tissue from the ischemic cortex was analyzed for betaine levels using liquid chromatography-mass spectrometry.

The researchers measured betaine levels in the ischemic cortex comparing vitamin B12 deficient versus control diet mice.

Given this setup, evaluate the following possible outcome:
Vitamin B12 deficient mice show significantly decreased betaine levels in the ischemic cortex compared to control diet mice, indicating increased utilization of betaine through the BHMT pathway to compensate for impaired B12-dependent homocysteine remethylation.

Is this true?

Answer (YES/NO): YES